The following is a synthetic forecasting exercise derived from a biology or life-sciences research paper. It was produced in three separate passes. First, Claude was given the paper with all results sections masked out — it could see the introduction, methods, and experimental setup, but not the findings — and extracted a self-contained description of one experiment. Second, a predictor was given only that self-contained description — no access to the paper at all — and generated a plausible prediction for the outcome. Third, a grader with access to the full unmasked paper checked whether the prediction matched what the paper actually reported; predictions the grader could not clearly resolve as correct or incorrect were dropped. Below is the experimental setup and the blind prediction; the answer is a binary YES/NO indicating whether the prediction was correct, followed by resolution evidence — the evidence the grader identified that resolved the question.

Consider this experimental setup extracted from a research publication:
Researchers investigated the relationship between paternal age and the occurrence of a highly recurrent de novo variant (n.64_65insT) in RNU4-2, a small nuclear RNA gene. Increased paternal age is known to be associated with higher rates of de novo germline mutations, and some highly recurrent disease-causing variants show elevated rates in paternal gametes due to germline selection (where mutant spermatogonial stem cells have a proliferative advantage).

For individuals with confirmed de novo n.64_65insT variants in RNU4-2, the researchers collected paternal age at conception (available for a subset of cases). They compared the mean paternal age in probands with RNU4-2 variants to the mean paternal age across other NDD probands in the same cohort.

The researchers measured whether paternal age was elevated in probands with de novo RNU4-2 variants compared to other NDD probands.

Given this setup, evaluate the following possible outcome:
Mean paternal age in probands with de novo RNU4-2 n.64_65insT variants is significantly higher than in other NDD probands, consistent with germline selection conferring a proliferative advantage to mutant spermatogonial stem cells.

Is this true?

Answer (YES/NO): NO